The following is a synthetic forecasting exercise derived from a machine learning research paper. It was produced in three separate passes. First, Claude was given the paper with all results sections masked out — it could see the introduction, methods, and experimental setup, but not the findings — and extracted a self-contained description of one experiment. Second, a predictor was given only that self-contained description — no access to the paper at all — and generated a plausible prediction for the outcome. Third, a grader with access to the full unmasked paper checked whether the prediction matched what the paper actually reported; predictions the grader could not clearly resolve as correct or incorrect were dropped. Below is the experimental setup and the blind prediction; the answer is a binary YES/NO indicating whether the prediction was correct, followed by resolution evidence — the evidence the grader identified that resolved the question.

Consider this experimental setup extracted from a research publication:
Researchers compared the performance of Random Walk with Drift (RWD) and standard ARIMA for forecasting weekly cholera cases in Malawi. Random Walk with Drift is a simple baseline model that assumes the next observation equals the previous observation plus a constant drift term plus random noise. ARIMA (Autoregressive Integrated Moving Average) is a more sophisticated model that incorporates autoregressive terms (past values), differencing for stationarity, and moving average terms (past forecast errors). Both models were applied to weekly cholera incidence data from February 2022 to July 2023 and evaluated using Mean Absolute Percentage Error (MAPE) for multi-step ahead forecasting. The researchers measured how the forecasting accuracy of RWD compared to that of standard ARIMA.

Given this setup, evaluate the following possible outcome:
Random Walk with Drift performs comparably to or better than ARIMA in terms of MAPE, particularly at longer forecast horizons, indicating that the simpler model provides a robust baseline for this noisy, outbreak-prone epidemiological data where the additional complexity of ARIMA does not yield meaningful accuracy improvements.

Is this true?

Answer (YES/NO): YES